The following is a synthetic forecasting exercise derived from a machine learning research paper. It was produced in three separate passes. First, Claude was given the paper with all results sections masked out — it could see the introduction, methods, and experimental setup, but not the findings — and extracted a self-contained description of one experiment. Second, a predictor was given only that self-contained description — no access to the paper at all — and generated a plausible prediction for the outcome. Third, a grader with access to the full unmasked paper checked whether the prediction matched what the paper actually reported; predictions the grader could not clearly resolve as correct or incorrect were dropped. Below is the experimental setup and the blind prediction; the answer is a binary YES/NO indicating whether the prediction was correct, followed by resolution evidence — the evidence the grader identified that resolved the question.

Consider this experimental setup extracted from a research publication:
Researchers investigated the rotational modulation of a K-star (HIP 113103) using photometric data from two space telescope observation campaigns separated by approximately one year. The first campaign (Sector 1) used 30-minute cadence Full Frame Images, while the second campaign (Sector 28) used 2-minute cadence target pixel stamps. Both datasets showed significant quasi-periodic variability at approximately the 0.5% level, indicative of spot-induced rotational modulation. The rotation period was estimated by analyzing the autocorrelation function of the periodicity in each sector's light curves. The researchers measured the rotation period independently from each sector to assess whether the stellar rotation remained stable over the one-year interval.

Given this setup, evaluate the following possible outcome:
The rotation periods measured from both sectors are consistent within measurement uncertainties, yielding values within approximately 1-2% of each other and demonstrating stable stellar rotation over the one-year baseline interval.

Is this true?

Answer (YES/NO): YES